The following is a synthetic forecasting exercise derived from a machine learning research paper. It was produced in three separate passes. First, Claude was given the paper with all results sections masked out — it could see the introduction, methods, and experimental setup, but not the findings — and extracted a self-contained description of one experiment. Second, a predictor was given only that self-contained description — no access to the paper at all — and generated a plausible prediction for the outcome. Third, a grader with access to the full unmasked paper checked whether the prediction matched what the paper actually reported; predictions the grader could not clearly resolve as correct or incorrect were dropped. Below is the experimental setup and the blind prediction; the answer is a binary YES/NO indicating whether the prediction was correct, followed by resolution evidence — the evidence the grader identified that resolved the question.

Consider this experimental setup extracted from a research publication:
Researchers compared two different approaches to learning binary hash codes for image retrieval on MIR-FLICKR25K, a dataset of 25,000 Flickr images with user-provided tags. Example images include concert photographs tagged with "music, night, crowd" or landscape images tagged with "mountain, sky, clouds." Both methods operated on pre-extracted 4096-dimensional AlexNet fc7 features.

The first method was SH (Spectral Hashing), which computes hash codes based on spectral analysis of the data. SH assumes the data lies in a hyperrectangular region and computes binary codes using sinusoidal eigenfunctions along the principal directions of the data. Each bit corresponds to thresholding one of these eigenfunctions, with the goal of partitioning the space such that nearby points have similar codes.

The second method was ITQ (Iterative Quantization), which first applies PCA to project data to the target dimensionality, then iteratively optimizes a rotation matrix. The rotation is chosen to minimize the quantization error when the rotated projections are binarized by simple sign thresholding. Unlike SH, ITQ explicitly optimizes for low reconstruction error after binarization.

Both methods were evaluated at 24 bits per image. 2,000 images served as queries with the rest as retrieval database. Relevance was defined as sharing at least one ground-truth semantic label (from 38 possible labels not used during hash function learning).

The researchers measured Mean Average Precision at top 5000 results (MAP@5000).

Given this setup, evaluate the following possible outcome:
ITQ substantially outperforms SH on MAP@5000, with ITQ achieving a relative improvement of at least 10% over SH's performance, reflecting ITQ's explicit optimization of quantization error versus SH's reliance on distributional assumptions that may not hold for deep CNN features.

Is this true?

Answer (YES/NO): NO